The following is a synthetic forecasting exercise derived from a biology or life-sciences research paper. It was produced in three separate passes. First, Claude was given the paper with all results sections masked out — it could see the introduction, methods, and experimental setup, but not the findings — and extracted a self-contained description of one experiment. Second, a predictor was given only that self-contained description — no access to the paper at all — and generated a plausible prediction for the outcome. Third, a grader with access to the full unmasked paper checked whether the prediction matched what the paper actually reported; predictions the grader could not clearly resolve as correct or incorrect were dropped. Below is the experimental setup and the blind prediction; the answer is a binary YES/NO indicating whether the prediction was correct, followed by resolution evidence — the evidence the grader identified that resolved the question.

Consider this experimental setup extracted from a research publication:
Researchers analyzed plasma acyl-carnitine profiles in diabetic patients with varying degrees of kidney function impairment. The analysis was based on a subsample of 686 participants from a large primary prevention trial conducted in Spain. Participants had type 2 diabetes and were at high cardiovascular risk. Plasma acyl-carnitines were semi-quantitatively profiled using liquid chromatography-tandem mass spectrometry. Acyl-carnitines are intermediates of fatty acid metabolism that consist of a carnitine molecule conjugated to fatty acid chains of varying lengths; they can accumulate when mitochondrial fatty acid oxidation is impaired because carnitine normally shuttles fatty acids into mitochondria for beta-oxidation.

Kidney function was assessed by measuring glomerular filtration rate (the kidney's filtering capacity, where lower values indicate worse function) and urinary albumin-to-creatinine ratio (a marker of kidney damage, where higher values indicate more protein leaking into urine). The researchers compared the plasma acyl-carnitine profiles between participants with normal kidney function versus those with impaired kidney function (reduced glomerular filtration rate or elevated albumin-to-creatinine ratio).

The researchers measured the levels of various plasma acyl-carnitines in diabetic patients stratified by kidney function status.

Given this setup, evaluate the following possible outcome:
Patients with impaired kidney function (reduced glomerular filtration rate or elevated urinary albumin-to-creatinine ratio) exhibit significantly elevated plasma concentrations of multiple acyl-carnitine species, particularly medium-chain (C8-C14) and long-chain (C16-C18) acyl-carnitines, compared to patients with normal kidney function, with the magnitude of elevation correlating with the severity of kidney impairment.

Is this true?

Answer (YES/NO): NO